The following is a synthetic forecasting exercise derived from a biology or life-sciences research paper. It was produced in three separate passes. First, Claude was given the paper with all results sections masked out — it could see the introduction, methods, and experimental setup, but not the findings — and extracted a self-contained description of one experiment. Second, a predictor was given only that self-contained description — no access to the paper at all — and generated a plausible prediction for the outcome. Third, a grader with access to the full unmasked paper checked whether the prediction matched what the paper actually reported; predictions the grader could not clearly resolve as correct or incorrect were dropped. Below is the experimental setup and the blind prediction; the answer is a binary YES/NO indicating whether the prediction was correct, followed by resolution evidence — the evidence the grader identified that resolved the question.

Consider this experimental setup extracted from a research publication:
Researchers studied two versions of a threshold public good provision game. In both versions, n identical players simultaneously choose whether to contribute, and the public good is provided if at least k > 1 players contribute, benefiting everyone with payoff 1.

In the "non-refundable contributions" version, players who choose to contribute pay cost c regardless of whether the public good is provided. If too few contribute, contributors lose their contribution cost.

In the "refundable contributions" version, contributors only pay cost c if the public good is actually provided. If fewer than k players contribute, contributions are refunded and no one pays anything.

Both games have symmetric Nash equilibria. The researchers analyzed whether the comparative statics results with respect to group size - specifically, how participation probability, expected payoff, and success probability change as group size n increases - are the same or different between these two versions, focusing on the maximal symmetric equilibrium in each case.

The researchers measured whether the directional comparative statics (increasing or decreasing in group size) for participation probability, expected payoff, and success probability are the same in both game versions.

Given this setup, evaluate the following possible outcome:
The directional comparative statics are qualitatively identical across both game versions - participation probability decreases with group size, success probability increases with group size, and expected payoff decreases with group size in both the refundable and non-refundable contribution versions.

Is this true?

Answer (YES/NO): NO